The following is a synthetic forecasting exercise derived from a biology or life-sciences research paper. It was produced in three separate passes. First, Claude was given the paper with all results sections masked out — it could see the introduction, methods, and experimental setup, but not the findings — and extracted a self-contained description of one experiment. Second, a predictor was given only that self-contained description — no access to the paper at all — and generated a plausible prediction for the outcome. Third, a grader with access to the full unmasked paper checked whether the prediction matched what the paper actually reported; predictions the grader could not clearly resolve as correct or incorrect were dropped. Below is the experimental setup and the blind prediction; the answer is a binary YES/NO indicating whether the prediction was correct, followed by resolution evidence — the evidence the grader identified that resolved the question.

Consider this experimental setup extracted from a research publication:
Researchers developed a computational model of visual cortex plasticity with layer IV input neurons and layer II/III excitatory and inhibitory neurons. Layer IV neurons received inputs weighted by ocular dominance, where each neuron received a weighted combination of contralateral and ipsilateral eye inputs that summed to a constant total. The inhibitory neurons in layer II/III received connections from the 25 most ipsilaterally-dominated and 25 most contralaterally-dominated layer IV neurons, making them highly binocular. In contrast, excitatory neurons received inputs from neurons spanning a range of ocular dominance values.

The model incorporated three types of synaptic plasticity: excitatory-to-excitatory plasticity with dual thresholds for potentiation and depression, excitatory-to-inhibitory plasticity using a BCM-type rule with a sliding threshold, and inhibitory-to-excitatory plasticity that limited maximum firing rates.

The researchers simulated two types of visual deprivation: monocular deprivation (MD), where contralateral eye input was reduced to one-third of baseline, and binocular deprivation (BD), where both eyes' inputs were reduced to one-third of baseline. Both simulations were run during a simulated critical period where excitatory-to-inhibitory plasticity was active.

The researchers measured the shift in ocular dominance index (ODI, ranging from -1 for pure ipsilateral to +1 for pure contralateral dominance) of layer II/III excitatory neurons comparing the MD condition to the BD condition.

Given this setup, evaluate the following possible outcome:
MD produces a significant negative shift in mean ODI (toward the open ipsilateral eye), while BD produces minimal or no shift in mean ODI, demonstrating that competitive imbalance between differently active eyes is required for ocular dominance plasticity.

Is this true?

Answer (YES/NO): YES